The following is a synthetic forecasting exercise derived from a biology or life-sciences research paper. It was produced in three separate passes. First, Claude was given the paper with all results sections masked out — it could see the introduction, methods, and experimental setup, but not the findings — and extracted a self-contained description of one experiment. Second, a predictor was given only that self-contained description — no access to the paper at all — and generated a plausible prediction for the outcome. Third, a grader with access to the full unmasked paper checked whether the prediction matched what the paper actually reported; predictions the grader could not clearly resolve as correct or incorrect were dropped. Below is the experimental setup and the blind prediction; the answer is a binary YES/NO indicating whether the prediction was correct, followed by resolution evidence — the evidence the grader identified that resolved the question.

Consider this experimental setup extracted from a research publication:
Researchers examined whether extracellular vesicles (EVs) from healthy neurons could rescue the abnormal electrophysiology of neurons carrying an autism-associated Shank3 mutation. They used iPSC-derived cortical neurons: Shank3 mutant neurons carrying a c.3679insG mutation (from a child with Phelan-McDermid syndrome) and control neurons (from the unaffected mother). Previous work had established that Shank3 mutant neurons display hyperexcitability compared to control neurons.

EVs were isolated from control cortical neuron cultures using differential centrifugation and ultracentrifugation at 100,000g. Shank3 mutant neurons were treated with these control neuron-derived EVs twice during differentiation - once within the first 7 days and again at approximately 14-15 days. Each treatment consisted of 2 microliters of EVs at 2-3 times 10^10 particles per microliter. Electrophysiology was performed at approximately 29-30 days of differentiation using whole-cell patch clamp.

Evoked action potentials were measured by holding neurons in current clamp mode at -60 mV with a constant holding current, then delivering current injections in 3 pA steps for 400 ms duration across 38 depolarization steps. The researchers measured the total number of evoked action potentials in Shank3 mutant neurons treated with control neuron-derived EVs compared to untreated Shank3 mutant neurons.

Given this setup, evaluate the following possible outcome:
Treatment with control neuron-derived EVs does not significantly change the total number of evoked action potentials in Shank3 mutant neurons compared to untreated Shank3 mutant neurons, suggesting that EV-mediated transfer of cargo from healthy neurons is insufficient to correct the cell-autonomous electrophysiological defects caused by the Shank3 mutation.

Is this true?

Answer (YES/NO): YES